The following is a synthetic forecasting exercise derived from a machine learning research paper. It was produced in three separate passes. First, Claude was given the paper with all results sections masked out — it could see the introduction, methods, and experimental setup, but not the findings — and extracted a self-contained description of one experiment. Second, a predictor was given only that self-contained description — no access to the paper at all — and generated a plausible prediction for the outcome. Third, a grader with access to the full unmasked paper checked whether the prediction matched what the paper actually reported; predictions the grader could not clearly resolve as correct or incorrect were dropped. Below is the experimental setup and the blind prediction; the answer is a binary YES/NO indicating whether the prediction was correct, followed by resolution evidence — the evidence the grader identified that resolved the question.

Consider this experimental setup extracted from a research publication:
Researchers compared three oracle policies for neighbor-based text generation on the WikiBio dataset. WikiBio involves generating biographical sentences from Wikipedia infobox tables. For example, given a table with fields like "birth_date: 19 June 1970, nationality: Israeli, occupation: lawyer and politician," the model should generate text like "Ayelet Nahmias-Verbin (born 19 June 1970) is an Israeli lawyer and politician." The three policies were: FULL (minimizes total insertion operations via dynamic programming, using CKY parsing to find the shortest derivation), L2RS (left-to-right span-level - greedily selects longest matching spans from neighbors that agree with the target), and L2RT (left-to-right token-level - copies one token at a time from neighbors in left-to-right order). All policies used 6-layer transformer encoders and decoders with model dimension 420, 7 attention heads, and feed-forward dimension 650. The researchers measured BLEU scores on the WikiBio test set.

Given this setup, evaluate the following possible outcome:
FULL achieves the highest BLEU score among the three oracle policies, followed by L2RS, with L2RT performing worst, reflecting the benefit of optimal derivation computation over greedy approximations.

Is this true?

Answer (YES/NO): NO